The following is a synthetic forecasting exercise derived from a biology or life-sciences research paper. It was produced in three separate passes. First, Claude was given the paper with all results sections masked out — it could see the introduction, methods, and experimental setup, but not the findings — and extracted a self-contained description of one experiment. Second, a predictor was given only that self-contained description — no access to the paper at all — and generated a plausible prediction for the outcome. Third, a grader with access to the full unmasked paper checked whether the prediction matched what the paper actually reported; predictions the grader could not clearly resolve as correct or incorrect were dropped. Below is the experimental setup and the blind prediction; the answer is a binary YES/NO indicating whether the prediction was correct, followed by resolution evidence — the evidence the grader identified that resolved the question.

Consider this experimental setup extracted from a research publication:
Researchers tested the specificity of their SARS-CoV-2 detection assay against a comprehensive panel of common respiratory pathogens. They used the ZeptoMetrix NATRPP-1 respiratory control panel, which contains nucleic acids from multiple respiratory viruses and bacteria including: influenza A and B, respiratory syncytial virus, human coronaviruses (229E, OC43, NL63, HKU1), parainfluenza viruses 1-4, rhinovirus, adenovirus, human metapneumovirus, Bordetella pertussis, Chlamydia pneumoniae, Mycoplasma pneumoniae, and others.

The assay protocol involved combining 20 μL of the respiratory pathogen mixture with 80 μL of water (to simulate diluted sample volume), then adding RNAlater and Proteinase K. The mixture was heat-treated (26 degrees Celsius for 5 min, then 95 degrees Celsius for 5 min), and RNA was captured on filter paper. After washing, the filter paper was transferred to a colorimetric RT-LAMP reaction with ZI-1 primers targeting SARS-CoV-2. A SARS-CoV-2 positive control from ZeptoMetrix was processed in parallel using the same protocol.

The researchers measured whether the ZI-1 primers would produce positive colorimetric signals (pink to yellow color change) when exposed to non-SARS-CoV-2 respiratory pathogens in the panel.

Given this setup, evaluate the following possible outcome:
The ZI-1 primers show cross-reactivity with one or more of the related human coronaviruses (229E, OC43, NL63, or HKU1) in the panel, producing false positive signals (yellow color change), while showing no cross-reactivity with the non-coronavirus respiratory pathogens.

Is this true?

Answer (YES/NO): NO